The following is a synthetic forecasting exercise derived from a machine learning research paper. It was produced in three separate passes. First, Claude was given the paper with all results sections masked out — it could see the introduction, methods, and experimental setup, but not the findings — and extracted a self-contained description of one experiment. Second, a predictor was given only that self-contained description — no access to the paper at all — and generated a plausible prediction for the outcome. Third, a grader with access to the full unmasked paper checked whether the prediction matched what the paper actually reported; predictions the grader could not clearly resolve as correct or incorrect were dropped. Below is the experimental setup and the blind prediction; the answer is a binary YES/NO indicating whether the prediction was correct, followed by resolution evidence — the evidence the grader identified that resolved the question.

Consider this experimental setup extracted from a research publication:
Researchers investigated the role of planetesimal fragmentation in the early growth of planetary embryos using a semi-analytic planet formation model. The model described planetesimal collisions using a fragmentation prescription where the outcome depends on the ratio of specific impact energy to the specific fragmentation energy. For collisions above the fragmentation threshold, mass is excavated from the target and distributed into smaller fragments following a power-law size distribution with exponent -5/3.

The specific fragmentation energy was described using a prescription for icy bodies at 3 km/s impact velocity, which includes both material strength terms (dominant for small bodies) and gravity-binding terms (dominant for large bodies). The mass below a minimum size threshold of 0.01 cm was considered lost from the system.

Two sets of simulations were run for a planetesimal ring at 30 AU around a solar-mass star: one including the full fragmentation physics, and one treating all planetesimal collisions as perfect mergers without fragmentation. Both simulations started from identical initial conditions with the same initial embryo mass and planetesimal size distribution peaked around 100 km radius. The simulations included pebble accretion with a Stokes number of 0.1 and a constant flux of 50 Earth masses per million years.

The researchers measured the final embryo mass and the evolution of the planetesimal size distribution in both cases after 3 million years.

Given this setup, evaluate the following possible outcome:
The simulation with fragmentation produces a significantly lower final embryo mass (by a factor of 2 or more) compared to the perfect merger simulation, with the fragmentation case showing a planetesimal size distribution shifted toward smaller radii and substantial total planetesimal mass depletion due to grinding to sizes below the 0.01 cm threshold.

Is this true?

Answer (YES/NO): NO